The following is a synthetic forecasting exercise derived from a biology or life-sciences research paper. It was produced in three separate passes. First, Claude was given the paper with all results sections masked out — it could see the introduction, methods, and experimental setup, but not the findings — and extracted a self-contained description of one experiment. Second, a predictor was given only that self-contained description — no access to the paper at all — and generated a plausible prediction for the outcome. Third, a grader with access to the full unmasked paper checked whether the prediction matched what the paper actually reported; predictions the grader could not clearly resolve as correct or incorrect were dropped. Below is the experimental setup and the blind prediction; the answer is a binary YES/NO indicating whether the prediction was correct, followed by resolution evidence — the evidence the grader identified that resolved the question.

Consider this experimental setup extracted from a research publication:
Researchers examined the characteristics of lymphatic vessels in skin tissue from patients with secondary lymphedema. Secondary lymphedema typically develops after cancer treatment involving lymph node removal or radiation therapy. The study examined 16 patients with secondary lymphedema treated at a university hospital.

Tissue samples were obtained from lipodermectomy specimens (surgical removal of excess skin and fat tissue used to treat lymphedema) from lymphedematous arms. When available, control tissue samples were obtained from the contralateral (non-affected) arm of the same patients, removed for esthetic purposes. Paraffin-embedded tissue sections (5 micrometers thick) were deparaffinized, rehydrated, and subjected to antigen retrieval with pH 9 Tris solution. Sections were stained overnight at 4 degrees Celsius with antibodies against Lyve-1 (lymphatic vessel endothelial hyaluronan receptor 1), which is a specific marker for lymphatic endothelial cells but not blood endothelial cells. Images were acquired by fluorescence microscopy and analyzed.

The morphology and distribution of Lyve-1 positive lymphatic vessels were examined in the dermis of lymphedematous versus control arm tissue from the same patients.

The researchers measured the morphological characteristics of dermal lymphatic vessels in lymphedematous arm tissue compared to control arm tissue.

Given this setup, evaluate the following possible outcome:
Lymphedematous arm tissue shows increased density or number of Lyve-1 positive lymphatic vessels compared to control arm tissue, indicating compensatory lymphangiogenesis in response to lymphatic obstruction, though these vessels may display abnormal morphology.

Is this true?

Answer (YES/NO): YES